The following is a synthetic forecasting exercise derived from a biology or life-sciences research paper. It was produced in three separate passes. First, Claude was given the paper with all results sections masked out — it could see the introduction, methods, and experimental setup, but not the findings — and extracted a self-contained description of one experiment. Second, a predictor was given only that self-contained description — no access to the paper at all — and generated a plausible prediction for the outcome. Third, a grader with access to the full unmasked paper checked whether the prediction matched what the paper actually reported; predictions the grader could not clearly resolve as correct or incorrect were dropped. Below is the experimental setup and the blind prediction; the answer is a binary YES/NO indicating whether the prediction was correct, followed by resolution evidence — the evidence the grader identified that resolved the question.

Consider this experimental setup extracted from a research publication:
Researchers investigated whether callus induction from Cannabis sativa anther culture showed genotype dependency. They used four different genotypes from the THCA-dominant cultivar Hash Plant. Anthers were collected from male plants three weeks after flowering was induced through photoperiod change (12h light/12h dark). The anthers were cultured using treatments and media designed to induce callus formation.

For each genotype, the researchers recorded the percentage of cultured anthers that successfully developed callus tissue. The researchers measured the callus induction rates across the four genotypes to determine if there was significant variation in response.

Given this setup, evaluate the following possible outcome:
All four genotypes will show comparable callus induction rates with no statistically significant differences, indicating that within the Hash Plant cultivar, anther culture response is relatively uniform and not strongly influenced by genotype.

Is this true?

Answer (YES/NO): NO